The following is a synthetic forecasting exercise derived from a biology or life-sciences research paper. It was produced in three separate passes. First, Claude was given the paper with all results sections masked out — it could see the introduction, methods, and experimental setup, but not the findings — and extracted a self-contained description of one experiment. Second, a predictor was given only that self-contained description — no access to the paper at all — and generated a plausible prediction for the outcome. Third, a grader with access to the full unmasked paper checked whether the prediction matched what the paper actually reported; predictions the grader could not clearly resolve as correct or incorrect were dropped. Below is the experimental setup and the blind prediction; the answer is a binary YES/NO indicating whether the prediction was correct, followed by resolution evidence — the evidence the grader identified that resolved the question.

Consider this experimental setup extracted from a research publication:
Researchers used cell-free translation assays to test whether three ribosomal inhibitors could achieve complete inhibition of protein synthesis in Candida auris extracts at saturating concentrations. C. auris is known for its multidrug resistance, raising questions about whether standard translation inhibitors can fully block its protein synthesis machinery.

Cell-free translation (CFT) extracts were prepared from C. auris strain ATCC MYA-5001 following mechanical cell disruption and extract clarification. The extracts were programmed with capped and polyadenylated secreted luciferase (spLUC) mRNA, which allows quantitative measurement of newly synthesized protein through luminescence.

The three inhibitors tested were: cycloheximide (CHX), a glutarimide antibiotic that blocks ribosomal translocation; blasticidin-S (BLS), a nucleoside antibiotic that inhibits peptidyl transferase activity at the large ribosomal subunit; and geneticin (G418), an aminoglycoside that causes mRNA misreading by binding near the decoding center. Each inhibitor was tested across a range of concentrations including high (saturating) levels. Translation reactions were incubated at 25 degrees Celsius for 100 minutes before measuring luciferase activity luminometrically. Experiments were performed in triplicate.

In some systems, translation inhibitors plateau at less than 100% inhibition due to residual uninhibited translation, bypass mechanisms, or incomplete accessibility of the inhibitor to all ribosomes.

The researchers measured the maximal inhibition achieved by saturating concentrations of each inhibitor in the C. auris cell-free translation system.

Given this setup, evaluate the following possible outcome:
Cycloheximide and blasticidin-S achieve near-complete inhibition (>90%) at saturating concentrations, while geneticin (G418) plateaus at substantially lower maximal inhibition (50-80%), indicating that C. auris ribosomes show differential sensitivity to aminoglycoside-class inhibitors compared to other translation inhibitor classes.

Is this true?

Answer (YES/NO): NO